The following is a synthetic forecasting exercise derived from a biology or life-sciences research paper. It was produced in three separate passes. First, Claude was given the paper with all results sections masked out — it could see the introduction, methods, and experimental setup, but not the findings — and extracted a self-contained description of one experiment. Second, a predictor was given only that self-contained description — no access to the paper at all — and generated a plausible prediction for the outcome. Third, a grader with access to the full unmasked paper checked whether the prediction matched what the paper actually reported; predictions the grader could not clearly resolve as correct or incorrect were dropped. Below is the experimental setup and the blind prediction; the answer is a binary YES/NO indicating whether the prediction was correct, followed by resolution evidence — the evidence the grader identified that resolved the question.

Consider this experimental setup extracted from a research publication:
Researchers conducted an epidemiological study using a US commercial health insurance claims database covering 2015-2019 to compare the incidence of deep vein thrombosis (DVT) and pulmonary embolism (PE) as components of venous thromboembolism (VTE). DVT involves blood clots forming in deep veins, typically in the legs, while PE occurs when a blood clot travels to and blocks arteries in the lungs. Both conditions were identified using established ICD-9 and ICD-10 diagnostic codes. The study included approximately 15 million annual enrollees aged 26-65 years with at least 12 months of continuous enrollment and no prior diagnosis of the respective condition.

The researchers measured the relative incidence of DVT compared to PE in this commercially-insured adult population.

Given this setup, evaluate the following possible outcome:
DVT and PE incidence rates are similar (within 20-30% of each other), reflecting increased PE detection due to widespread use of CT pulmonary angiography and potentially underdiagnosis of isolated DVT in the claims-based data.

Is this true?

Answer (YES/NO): NO